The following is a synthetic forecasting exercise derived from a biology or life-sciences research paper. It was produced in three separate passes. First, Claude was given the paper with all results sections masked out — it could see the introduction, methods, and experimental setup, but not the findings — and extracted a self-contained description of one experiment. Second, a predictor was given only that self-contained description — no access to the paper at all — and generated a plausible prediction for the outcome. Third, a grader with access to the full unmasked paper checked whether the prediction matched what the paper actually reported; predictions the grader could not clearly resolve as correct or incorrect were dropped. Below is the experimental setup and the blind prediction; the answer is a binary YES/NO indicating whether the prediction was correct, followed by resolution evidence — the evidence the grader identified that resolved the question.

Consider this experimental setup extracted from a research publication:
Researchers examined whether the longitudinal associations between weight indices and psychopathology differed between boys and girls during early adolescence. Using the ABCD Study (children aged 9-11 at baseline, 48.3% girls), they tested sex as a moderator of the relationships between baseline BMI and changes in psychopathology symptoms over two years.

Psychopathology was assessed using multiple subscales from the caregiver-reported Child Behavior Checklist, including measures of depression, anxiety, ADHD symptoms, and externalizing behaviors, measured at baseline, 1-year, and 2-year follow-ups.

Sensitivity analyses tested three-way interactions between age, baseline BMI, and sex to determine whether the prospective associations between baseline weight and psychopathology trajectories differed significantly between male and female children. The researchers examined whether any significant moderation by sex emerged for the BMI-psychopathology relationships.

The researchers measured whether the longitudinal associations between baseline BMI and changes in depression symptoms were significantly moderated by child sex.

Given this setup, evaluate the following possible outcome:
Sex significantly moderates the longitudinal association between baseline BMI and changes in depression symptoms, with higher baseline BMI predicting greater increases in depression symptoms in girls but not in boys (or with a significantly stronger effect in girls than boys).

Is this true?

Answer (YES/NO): NO